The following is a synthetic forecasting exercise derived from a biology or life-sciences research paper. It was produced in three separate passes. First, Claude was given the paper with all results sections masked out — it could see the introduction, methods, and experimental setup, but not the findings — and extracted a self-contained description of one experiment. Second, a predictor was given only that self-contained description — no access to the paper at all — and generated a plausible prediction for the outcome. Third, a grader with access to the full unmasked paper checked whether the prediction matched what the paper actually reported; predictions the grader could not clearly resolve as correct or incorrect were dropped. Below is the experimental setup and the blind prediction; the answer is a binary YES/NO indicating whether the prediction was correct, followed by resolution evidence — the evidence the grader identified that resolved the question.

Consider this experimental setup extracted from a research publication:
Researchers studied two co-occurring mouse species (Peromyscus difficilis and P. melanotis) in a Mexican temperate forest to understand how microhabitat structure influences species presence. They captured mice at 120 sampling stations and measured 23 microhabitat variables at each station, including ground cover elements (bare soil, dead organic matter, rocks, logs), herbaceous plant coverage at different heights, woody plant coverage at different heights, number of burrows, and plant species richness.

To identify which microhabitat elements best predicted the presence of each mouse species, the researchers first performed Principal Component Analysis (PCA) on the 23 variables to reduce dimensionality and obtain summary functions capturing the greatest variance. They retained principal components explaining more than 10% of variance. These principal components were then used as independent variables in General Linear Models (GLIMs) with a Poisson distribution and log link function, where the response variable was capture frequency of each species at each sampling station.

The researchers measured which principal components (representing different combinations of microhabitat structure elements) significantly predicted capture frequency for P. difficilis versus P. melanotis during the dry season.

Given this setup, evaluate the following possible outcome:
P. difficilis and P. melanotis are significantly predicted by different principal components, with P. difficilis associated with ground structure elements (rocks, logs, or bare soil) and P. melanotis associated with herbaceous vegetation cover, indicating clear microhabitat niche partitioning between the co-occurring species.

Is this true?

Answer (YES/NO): NO